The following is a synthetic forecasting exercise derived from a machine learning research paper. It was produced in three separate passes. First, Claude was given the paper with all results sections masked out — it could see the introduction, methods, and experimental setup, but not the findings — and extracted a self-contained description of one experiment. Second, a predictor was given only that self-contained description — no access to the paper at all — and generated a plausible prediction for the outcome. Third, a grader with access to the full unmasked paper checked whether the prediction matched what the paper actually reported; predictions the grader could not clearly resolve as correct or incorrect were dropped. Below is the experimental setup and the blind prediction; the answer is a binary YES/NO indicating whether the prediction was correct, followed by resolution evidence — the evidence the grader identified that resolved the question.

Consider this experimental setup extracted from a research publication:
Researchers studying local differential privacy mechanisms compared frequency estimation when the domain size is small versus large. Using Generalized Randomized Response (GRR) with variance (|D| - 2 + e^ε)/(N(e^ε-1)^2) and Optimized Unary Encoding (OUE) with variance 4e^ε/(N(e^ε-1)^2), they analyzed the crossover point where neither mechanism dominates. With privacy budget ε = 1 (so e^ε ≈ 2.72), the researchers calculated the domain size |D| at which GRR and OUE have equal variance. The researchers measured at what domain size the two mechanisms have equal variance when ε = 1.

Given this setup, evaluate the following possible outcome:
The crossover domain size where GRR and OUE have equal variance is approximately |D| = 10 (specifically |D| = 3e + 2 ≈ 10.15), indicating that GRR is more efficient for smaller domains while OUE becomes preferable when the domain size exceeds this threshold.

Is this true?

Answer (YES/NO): YES